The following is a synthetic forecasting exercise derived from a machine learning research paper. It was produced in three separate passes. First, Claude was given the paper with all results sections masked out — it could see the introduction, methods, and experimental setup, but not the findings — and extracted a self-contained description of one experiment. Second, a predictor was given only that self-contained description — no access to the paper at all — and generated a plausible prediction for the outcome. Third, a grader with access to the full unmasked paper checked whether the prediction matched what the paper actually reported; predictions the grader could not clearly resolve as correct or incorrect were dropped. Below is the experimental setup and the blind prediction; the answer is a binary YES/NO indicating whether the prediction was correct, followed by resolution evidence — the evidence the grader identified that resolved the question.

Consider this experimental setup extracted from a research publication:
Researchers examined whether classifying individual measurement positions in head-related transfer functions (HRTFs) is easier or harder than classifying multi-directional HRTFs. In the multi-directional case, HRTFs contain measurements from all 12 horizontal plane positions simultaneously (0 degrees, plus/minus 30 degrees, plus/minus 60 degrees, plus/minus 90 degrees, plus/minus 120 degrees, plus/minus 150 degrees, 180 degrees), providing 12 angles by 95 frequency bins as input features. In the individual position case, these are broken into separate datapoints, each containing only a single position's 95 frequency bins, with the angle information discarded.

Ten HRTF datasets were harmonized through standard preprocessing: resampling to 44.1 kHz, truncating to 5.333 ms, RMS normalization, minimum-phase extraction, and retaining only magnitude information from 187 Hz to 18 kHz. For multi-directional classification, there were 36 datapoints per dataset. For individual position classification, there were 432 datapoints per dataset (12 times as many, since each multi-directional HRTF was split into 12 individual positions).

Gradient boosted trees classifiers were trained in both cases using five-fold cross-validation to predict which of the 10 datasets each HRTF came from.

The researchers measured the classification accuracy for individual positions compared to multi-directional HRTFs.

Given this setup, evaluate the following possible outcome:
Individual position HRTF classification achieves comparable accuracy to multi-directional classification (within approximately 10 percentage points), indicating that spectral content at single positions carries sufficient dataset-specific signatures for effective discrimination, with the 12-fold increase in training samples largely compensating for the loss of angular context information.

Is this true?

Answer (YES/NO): YES